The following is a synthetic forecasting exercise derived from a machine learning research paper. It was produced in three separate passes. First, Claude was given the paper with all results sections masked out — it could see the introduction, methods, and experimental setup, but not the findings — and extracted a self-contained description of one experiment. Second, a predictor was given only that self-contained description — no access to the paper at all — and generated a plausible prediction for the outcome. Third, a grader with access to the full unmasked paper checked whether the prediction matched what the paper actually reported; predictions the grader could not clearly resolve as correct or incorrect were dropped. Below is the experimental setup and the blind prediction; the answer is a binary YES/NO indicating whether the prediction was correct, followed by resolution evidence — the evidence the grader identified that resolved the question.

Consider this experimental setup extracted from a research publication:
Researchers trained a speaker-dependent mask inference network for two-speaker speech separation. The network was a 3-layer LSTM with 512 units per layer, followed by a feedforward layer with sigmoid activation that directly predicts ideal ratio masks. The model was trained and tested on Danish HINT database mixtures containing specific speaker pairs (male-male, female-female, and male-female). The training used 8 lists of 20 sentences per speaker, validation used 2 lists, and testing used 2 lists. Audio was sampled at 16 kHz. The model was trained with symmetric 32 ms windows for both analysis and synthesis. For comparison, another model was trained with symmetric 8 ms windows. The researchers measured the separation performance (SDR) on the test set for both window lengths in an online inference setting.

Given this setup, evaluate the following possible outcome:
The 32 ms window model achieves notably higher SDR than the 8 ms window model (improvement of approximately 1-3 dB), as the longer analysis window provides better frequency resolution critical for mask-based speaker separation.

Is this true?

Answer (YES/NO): YES